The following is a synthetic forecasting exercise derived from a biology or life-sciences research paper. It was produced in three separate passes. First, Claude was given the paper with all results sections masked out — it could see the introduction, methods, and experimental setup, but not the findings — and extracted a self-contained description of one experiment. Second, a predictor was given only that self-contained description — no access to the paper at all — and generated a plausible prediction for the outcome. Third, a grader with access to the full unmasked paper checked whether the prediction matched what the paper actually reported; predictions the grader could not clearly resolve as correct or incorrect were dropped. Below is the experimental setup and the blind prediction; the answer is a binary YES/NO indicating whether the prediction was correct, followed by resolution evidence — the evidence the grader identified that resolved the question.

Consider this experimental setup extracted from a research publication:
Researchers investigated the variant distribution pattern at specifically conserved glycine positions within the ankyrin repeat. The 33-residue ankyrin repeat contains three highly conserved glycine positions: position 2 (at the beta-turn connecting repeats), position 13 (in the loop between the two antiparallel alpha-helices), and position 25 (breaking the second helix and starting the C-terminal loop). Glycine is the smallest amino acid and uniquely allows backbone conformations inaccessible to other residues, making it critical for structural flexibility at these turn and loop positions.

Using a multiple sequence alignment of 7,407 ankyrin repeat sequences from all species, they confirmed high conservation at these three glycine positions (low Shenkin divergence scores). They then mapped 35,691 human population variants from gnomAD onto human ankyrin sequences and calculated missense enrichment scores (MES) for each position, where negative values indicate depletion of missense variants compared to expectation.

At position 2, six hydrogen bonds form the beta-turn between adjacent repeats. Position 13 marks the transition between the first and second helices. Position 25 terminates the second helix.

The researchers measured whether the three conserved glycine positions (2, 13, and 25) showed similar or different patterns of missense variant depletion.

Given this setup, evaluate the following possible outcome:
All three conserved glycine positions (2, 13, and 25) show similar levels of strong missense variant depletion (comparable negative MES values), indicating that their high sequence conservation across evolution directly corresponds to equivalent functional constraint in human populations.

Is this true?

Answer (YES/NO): NO